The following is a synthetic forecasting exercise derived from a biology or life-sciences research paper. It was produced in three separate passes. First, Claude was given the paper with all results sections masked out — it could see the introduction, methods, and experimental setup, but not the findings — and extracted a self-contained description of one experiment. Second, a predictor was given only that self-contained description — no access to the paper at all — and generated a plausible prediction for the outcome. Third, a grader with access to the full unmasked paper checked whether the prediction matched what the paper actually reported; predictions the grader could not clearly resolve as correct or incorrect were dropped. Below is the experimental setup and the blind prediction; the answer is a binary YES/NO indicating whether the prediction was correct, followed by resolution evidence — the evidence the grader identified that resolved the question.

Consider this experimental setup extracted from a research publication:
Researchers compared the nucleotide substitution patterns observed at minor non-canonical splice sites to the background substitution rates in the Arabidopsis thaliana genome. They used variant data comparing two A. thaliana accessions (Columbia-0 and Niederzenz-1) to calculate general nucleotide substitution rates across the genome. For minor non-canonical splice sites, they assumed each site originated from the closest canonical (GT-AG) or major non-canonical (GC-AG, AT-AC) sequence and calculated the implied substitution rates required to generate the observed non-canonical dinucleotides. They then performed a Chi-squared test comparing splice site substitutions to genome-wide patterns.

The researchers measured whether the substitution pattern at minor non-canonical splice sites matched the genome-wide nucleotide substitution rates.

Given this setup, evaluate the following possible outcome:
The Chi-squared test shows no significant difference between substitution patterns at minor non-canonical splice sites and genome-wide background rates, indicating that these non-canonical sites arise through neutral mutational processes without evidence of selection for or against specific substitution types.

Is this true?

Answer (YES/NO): NO